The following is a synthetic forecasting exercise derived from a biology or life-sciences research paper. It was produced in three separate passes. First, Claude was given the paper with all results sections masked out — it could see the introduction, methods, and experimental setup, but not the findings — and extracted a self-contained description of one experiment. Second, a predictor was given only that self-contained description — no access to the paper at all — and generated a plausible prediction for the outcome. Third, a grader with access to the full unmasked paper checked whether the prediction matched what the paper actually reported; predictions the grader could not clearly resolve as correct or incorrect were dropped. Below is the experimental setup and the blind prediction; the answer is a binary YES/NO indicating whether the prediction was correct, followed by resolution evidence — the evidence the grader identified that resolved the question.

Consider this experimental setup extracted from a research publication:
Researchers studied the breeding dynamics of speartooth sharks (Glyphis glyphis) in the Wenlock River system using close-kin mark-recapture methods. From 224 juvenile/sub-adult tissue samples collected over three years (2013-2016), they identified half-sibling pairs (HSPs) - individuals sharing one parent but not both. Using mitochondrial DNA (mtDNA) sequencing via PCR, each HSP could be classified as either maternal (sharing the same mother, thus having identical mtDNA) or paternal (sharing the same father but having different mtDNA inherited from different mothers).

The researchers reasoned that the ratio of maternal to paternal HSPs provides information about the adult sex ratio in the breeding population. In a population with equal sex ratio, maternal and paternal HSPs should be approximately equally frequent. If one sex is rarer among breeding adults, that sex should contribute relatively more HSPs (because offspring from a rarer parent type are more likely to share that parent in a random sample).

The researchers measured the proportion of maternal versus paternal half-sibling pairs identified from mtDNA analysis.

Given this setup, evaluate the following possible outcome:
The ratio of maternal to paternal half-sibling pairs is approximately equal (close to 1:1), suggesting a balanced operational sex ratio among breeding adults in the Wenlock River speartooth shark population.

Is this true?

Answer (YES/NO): NO